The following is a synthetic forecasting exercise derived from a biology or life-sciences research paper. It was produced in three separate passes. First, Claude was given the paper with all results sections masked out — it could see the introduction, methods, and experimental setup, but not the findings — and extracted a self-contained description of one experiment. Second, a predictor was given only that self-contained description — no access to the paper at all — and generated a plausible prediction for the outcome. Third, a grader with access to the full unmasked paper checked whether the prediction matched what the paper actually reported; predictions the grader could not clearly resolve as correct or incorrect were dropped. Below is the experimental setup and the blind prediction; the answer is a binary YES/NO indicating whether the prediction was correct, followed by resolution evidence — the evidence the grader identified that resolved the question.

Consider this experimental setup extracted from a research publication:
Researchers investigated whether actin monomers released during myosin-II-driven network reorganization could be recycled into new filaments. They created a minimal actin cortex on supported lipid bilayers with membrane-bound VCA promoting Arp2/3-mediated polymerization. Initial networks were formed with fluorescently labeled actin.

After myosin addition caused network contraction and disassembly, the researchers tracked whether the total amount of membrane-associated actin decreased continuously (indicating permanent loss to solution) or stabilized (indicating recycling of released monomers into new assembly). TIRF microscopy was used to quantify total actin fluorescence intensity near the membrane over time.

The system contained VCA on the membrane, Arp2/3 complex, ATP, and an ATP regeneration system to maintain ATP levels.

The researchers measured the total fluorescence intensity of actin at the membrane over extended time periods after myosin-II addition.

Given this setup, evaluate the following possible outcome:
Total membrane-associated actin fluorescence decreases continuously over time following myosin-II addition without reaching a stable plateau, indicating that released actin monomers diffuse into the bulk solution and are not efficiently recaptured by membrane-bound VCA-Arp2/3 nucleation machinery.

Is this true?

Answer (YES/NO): NO